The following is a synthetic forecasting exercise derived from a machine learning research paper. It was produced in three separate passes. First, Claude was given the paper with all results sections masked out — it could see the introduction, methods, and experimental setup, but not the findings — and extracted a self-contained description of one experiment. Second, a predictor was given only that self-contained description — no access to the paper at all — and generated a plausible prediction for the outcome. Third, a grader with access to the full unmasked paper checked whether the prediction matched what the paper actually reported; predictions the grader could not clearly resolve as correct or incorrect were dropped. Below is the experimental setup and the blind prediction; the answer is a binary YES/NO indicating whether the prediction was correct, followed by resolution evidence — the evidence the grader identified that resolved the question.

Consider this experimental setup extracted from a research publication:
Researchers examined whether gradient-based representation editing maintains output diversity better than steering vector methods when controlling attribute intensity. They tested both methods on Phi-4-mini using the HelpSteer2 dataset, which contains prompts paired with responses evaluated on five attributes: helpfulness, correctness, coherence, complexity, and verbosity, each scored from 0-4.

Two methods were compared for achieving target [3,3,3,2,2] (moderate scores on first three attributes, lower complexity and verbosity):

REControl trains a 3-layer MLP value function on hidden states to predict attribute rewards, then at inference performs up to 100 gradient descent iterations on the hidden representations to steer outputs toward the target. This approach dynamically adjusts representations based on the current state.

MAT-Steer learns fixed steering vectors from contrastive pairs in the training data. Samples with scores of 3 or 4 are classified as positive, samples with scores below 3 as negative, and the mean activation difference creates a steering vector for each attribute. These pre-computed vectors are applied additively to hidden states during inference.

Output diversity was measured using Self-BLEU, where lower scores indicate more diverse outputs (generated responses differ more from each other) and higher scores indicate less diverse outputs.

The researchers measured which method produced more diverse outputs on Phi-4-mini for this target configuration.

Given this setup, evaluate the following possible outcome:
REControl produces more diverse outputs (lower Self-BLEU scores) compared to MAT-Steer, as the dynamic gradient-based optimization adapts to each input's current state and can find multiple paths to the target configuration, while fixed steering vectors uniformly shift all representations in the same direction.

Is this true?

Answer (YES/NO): NO